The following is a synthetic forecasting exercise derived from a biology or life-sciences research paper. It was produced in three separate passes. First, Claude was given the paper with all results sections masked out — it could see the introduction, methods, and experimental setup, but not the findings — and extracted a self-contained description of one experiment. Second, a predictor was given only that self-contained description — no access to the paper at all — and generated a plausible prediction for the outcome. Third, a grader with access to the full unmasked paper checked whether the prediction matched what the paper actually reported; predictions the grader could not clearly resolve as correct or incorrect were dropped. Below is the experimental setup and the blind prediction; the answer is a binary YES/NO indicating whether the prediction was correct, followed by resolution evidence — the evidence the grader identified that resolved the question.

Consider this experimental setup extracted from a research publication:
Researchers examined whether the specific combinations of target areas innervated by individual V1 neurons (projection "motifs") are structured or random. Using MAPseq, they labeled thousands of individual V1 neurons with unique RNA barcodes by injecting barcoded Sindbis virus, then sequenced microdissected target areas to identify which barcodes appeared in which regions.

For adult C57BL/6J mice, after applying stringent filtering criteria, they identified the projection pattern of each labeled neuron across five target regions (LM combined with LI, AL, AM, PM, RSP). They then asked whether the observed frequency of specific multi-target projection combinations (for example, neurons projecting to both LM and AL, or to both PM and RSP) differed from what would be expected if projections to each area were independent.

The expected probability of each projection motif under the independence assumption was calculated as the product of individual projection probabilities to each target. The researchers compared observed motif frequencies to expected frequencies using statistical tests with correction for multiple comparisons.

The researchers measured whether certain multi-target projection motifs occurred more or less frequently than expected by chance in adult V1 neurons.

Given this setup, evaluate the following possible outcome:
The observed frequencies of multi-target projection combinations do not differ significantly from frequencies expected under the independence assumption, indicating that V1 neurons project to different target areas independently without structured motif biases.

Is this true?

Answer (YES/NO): NO